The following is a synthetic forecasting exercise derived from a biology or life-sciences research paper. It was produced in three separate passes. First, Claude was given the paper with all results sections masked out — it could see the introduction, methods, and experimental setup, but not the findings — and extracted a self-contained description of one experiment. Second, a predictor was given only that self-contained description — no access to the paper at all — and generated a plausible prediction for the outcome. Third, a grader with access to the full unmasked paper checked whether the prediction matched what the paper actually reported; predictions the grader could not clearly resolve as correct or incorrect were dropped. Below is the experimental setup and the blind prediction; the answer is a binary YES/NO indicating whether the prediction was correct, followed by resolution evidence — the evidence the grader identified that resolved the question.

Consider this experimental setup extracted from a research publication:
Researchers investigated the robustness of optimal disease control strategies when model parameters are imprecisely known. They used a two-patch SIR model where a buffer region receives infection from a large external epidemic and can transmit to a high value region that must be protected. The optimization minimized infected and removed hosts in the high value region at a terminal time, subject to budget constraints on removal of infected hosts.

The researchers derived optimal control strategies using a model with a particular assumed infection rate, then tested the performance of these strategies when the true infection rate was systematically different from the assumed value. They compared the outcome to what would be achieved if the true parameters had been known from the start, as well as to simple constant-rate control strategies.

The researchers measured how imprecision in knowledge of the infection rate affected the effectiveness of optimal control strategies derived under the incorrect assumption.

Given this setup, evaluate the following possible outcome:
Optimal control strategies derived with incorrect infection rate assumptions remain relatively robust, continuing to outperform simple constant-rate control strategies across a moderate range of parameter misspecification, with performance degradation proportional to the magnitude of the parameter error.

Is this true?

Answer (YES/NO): NO